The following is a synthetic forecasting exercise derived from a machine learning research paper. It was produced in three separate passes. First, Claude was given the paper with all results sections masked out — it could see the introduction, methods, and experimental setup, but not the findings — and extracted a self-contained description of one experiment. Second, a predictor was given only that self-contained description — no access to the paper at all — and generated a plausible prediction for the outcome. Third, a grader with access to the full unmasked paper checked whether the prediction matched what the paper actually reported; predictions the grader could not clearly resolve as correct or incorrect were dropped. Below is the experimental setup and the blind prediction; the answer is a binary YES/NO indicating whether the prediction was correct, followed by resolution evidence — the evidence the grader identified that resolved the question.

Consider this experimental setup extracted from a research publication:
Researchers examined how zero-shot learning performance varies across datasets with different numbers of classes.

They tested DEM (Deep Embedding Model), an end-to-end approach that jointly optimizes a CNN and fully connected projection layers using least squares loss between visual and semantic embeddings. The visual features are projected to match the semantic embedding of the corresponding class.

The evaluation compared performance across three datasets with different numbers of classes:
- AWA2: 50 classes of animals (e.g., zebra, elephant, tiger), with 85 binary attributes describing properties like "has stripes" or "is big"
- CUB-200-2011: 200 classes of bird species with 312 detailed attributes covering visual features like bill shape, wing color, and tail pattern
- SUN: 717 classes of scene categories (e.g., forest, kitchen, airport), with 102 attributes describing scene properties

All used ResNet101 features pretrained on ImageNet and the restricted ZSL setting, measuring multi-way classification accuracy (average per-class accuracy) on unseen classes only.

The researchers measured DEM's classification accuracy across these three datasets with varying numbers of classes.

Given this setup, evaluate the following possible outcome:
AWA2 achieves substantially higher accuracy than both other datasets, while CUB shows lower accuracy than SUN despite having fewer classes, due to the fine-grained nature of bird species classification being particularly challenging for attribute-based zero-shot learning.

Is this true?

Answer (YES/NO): NO